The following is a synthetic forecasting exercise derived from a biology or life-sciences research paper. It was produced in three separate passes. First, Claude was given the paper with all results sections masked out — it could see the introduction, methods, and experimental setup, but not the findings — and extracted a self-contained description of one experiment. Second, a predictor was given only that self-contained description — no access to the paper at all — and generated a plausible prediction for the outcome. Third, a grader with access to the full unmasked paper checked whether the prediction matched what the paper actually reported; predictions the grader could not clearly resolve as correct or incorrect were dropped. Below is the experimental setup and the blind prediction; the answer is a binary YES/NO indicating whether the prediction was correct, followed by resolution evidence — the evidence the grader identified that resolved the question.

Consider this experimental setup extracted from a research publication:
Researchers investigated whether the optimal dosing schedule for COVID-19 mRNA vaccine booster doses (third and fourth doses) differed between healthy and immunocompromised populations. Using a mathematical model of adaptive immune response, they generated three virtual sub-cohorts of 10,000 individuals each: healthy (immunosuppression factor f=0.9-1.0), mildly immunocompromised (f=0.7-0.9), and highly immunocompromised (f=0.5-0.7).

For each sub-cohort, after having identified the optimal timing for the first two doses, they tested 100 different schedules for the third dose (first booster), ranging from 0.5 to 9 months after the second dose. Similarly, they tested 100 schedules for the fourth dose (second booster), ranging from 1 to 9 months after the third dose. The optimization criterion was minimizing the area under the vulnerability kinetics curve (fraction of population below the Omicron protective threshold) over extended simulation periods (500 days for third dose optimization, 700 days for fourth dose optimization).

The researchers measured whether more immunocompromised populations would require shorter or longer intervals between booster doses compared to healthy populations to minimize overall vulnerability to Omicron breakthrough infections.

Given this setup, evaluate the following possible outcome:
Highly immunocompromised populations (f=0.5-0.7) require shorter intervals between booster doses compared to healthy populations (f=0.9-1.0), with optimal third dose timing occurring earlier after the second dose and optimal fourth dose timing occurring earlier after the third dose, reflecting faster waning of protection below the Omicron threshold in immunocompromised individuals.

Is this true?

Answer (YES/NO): YES